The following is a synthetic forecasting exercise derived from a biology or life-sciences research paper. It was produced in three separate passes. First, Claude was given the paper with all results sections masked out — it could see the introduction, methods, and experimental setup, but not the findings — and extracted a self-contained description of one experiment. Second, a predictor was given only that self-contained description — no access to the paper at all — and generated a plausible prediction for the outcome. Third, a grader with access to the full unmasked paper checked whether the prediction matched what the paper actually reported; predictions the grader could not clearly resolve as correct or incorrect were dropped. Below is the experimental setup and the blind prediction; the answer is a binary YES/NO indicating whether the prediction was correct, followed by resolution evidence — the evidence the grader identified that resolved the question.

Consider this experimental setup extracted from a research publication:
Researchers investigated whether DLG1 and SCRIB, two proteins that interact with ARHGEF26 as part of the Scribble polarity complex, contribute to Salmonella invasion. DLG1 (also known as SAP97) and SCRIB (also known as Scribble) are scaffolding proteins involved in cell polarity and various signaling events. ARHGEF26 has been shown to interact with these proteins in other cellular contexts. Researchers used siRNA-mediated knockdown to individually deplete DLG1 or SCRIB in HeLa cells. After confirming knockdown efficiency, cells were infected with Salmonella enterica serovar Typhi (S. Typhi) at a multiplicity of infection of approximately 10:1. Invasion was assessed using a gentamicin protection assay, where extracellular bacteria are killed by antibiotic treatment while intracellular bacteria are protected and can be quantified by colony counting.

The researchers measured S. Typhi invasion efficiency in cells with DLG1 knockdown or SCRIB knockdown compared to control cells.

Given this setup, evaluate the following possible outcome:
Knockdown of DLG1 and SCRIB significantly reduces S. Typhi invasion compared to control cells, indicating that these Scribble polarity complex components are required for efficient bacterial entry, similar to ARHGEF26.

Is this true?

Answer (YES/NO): YES